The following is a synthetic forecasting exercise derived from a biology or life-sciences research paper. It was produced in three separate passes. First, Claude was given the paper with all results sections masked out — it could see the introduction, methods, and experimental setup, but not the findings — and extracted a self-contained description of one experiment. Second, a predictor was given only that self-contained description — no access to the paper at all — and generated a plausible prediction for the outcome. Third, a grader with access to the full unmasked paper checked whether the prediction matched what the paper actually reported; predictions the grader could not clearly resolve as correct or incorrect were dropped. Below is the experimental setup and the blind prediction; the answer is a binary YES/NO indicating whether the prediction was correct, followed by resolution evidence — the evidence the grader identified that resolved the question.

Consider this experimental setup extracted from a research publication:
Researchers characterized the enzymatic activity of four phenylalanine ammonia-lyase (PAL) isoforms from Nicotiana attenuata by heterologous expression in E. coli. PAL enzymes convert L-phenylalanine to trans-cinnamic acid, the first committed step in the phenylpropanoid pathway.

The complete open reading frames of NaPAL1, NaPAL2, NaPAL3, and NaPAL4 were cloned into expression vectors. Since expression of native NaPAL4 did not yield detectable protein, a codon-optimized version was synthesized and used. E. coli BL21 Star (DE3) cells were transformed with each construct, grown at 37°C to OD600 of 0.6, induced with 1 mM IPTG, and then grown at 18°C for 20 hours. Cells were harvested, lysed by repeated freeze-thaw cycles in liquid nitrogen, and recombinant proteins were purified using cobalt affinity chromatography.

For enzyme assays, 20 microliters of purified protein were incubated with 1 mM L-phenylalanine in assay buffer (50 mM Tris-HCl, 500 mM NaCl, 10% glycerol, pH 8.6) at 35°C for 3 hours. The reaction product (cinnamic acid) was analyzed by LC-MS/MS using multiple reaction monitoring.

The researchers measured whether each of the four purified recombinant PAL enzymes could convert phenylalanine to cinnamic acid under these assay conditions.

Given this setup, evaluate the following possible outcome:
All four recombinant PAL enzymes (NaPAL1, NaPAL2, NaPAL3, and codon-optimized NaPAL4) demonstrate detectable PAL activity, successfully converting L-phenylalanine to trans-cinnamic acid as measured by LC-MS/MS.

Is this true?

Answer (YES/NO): YES